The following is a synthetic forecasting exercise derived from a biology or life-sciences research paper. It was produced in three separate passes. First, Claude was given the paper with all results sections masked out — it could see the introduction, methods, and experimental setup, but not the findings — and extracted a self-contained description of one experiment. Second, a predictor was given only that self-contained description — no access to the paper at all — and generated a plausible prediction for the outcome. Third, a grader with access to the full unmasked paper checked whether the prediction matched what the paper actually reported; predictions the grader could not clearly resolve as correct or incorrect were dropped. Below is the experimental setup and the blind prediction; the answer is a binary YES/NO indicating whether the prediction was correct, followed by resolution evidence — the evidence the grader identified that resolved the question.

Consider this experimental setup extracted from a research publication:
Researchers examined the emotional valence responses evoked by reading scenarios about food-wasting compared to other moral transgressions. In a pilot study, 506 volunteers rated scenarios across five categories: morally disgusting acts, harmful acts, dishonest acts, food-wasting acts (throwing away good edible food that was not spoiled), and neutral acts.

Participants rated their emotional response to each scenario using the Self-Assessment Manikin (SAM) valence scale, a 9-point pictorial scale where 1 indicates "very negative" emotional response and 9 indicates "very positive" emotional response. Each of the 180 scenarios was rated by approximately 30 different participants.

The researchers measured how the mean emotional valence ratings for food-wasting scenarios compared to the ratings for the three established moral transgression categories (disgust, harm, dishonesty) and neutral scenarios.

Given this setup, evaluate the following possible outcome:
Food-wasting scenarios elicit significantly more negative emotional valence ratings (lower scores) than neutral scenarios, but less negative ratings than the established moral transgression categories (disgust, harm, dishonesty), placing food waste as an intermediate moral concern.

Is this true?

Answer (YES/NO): NO